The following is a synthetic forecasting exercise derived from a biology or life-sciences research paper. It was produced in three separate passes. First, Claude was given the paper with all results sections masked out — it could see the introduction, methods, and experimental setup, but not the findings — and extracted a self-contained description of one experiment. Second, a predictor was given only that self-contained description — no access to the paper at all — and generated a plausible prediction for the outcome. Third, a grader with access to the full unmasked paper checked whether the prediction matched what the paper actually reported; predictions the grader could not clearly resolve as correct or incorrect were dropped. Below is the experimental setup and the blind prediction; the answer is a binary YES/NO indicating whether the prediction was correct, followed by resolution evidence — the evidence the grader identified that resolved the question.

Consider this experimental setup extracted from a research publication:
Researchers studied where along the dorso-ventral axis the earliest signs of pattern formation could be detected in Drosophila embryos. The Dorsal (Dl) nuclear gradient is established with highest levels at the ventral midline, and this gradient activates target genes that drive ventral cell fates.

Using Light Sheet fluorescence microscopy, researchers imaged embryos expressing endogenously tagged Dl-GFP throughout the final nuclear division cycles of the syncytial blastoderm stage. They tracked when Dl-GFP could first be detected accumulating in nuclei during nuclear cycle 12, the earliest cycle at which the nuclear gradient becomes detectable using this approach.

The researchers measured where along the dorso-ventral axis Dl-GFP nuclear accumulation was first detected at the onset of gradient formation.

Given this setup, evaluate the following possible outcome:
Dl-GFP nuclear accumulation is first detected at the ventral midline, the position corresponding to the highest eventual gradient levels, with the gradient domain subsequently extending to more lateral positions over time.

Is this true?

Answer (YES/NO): NO